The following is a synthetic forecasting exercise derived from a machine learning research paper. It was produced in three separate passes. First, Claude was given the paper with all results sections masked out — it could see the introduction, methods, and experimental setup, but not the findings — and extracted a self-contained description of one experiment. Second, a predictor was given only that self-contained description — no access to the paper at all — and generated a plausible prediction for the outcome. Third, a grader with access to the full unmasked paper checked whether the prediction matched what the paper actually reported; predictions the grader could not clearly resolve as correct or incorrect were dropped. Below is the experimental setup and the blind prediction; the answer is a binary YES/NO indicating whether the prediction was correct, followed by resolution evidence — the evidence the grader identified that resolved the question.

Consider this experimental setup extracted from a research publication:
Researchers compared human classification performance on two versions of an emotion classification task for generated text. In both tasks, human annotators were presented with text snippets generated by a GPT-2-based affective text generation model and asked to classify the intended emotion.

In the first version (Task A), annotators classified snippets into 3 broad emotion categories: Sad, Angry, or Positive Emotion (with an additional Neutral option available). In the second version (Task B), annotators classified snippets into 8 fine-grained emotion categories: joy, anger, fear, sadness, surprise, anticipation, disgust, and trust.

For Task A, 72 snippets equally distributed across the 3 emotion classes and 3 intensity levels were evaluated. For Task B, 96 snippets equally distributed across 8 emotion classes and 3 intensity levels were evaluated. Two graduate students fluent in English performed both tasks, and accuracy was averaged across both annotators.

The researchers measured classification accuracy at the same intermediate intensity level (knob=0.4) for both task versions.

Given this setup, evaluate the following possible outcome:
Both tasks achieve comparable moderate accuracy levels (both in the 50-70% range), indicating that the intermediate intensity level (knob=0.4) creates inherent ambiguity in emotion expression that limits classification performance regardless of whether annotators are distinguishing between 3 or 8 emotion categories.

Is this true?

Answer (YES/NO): NO